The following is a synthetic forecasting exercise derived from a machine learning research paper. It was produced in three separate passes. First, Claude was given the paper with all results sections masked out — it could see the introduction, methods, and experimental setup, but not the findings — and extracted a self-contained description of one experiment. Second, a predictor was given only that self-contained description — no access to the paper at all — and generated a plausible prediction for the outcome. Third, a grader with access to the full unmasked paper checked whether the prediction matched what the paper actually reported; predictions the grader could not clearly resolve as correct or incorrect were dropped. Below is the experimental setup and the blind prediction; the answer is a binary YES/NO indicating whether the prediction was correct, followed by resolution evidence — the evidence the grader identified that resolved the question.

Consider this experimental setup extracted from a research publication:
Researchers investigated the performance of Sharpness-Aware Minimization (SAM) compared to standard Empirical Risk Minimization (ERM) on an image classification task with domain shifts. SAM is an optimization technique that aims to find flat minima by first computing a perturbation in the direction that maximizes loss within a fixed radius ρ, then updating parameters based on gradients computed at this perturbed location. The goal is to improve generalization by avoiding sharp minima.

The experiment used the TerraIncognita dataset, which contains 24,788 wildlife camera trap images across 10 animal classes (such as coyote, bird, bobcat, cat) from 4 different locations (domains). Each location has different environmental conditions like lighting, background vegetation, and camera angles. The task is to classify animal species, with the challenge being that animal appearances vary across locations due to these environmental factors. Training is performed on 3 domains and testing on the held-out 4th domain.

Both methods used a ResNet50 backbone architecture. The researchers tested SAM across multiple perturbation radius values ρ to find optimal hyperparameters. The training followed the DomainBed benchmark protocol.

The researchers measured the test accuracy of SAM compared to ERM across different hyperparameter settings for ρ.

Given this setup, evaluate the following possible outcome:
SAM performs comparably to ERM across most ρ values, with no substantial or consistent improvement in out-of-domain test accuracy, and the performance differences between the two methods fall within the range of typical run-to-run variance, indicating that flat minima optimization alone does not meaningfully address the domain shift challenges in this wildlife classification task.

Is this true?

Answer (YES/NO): NO